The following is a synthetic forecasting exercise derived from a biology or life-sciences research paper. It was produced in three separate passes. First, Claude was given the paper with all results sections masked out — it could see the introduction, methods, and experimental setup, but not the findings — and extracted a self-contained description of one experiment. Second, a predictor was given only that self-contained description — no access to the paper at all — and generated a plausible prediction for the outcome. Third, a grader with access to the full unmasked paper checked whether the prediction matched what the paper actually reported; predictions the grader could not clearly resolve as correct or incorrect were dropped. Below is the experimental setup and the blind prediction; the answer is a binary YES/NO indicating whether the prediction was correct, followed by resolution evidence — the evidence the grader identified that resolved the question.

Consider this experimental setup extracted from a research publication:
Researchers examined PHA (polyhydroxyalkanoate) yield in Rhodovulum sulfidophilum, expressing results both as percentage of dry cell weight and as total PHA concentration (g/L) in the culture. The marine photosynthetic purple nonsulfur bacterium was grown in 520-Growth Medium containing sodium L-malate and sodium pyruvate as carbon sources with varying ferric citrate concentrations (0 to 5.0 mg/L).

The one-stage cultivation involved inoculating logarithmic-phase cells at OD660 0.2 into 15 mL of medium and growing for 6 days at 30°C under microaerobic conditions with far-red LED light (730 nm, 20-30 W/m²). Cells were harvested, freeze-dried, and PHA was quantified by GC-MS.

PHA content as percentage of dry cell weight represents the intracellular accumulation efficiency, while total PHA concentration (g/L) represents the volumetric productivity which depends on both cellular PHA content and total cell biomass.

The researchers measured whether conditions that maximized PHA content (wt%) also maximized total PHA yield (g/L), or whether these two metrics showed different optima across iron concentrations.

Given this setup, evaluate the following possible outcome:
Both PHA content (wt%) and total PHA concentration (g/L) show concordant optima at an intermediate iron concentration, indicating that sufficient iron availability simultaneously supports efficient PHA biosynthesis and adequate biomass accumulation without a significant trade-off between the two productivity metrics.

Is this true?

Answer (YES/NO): NO